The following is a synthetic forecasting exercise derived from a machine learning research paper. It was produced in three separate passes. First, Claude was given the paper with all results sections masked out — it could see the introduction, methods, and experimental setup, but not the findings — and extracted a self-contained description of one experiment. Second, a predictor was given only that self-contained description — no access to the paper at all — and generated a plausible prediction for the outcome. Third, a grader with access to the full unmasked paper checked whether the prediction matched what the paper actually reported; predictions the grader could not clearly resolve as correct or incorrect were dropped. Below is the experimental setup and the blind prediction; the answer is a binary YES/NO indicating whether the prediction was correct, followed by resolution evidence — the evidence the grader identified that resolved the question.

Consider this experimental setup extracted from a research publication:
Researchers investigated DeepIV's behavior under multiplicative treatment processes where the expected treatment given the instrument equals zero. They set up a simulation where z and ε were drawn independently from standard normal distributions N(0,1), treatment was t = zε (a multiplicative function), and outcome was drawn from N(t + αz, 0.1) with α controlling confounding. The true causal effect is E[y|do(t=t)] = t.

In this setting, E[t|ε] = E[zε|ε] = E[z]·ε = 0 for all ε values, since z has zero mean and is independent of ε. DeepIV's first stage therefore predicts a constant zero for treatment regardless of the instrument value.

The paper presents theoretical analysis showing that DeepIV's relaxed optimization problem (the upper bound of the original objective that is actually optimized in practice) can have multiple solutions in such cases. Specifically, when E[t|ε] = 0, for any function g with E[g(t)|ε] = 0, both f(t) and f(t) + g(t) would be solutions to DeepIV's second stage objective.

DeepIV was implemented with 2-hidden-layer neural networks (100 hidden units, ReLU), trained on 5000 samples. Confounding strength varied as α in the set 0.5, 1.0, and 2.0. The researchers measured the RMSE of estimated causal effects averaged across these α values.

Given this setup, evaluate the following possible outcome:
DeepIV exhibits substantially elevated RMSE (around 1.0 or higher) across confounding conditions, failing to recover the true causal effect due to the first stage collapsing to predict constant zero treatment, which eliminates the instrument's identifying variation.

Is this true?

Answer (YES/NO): NO